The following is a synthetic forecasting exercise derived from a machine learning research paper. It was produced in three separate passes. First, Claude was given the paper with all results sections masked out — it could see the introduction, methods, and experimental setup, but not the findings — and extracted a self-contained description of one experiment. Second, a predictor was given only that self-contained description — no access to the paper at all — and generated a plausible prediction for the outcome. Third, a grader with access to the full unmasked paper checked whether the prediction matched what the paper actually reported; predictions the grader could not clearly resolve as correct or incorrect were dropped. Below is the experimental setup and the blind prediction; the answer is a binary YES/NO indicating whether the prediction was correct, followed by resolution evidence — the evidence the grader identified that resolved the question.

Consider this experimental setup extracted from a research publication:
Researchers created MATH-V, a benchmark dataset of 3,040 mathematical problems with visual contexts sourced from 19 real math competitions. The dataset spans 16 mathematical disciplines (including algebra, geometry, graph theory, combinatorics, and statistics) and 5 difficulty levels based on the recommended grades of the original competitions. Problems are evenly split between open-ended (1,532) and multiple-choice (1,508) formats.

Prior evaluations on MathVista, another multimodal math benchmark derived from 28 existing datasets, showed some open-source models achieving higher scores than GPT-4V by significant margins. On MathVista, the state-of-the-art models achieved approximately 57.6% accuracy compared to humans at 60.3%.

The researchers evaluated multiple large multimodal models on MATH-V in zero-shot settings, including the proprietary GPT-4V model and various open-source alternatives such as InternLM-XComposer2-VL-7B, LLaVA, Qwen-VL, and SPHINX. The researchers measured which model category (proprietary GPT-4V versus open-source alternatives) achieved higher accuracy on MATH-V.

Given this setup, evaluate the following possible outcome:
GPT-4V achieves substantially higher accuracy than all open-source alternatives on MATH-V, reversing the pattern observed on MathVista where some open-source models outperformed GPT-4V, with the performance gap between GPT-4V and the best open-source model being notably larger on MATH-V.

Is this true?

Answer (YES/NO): YES